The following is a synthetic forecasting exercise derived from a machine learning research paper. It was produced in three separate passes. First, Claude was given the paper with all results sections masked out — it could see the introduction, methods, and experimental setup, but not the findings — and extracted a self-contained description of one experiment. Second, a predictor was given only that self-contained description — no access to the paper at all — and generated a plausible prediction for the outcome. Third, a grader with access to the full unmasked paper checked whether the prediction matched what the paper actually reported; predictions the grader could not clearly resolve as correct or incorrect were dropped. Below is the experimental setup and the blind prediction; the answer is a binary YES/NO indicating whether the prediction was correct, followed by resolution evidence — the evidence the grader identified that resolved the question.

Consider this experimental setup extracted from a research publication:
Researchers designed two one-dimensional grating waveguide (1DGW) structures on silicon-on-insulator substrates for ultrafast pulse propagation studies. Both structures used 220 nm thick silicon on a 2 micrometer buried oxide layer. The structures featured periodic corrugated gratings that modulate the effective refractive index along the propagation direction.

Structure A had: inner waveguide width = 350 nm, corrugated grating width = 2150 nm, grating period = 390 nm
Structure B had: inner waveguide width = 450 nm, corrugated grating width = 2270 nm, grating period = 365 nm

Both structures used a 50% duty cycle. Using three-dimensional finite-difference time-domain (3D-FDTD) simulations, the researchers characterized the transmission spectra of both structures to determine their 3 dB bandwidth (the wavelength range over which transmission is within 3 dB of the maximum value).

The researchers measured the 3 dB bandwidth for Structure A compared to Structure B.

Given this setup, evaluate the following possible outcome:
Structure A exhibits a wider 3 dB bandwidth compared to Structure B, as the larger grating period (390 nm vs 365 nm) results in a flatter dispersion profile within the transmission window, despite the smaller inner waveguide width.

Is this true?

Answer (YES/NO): NO